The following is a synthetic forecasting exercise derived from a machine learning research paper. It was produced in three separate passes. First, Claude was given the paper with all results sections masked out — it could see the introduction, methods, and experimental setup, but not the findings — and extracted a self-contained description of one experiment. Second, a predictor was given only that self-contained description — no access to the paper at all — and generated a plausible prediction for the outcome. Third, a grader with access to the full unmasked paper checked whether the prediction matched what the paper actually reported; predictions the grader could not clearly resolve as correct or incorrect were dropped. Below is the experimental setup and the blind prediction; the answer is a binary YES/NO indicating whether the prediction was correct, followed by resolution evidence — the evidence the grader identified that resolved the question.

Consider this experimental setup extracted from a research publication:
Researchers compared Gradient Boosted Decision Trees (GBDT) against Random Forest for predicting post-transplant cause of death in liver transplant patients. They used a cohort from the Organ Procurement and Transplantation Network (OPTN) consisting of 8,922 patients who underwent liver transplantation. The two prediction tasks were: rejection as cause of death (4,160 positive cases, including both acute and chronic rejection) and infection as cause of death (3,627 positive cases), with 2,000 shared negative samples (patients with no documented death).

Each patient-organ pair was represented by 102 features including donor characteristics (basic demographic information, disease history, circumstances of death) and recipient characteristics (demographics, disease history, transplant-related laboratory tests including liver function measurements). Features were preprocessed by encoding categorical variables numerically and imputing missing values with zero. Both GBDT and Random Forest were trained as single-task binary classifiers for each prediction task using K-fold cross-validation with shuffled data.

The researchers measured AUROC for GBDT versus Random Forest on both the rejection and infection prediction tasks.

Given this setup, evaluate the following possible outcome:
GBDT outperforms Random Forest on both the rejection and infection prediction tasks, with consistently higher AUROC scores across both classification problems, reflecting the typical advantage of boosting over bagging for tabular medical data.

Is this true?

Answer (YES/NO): NO